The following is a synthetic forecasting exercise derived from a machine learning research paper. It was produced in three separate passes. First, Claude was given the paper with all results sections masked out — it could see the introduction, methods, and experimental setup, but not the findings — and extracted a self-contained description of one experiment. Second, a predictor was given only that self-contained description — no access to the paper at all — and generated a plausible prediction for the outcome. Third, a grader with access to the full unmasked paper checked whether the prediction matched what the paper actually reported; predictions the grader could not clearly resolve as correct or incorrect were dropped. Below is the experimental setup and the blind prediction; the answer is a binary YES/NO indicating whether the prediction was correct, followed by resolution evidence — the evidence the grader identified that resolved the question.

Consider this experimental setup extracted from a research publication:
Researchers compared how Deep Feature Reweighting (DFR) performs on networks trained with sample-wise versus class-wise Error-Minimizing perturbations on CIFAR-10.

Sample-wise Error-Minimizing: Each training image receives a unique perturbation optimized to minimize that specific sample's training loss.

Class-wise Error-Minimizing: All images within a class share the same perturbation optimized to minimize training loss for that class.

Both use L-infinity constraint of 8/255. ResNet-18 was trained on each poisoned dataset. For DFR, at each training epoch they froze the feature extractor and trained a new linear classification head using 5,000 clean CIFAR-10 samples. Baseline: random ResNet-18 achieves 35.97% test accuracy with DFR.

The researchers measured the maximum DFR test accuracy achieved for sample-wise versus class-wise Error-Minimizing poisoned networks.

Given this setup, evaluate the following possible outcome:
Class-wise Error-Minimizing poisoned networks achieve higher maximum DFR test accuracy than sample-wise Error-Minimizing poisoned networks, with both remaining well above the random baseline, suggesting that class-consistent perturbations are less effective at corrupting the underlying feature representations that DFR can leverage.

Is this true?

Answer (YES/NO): NO